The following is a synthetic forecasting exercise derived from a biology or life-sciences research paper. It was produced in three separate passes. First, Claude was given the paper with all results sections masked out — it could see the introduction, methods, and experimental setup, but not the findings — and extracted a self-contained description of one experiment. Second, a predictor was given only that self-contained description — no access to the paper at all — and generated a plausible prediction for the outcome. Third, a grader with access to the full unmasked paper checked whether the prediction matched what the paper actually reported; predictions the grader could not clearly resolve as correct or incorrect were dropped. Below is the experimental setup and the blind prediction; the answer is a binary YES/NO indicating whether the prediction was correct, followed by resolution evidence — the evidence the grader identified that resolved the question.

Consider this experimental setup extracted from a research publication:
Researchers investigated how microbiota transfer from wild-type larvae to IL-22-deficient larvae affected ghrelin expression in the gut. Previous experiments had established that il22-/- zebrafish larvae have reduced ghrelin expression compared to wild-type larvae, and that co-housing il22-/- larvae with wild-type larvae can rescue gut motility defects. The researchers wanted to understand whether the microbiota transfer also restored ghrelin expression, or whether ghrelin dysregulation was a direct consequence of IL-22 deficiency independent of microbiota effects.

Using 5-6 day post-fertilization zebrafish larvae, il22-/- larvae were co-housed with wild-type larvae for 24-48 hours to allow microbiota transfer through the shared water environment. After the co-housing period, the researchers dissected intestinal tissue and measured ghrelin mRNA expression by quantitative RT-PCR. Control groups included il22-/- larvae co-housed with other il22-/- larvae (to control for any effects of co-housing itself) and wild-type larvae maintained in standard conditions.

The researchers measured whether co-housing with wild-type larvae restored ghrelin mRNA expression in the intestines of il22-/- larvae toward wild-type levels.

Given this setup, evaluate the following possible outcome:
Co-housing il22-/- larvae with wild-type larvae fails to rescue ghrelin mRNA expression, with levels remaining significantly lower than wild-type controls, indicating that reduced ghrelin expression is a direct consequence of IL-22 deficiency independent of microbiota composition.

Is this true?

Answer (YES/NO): NO